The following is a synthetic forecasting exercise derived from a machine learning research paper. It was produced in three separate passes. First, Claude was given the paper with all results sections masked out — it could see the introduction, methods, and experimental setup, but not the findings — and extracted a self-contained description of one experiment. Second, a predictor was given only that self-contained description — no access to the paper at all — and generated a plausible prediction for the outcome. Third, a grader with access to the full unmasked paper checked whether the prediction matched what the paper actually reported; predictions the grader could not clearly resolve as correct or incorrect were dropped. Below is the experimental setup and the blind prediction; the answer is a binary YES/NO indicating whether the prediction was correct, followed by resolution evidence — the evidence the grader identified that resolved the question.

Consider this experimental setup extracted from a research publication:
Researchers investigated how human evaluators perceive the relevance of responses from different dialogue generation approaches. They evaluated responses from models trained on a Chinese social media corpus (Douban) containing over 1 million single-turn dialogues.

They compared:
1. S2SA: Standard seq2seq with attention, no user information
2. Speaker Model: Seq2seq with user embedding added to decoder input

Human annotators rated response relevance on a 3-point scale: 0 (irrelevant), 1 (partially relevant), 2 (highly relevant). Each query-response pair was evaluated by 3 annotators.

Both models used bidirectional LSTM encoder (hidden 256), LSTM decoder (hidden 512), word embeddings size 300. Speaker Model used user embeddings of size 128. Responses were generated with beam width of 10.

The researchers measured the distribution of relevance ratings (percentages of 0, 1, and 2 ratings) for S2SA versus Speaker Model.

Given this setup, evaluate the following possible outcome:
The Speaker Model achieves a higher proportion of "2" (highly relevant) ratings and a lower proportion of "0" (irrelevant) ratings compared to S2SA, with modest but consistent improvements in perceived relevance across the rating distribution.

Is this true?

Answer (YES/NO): YES